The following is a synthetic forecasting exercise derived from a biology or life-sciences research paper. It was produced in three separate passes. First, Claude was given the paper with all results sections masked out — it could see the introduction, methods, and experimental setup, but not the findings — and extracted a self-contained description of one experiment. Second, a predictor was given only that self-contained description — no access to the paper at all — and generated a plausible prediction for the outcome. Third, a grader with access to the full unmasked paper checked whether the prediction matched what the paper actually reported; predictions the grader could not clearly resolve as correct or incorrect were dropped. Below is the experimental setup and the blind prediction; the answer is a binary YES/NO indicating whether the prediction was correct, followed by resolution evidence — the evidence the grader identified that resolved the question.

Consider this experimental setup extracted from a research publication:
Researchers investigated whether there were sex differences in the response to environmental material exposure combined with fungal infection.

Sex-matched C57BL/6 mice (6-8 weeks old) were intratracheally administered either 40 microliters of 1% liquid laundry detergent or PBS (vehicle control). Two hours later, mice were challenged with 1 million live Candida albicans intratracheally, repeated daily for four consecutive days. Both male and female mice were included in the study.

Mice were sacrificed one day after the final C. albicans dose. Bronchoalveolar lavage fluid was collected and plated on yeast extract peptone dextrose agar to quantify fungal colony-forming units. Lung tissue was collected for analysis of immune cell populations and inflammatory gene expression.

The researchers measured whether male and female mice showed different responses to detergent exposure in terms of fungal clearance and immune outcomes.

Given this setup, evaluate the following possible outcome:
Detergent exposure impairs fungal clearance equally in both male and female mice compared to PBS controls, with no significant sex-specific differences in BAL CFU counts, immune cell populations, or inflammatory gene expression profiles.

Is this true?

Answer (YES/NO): YES